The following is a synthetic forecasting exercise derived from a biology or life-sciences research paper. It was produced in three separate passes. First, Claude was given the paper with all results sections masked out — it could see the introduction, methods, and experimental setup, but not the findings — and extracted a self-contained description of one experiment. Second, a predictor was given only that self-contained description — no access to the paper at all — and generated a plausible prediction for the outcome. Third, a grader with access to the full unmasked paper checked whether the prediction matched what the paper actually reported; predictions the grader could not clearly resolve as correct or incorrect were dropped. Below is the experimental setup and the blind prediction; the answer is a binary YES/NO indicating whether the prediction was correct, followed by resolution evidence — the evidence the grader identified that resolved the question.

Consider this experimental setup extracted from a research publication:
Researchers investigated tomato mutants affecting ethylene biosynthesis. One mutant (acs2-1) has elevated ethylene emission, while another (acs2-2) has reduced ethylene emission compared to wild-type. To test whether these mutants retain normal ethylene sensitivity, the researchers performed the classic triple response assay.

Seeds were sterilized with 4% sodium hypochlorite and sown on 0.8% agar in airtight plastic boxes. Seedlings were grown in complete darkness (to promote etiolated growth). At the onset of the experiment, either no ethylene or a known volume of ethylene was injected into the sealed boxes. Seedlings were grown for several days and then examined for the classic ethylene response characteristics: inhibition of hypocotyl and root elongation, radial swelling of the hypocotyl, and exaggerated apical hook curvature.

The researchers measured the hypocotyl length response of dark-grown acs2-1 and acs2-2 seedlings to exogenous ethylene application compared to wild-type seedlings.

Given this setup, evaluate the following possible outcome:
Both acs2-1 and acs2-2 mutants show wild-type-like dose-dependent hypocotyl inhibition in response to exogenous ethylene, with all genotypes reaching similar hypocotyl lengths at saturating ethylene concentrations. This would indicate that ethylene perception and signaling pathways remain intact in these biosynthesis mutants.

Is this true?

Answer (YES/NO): NO